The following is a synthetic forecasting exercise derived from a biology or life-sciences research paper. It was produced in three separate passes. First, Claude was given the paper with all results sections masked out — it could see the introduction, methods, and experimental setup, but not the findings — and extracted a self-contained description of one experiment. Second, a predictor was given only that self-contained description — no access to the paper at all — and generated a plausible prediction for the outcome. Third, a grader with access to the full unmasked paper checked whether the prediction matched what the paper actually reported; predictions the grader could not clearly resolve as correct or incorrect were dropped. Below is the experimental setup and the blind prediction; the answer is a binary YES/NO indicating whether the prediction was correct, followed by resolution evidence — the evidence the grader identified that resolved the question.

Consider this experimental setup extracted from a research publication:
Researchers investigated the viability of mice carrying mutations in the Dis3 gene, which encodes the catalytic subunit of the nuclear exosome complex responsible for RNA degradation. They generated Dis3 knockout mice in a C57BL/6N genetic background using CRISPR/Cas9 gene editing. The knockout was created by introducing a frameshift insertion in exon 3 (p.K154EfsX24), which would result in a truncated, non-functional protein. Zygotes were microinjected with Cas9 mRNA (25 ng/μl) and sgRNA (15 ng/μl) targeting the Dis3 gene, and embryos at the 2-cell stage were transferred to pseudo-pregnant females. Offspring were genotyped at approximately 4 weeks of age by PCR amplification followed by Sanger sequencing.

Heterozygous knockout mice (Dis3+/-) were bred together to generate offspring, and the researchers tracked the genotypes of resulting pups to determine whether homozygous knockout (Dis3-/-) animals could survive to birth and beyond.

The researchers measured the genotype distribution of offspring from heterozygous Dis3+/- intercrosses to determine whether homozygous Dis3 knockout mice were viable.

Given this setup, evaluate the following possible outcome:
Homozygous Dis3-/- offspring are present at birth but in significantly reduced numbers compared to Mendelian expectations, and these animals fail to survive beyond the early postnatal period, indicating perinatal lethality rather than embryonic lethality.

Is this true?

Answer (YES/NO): NO